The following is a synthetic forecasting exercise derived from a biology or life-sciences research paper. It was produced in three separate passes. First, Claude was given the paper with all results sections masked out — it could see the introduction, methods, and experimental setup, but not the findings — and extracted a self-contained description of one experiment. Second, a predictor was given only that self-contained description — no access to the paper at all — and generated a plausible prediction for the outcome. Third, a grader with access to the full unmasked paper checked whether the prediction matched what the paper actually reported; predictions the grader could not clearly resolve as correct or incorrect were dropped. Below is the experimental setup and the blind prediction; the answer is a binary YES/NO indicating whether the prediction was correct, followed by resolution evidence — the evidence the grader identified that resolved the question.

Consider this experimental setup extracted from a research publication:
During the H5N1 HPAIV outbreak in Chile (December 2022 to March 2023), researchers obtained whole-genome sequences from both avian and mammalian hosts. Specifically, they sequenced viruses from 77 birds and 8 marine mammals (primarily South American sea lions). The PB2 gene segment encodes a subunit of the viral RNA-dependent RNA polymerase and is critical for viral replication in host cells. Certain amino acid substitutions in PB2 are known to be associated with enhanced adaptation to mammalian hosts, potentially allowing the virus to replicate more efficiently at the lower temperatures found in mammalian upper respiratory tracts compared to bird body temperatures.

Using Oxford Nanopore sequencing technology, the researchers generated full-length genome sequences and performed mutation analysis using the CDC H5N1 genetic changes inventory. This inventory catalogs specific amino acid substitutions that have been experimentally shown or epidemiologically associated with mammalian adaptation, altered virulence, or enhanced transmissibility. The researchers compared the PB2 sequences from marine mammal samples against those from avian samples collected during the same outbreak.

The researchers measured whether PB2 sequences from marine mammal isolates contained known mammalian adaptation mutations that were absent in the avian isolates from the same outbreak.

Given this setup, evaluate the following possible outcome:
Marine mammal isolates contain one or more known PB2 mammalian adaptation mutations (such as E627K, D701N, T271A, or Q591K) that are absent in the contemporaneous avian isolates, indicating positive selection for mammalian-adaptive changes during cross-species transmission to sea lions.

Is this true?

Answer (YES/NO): YES